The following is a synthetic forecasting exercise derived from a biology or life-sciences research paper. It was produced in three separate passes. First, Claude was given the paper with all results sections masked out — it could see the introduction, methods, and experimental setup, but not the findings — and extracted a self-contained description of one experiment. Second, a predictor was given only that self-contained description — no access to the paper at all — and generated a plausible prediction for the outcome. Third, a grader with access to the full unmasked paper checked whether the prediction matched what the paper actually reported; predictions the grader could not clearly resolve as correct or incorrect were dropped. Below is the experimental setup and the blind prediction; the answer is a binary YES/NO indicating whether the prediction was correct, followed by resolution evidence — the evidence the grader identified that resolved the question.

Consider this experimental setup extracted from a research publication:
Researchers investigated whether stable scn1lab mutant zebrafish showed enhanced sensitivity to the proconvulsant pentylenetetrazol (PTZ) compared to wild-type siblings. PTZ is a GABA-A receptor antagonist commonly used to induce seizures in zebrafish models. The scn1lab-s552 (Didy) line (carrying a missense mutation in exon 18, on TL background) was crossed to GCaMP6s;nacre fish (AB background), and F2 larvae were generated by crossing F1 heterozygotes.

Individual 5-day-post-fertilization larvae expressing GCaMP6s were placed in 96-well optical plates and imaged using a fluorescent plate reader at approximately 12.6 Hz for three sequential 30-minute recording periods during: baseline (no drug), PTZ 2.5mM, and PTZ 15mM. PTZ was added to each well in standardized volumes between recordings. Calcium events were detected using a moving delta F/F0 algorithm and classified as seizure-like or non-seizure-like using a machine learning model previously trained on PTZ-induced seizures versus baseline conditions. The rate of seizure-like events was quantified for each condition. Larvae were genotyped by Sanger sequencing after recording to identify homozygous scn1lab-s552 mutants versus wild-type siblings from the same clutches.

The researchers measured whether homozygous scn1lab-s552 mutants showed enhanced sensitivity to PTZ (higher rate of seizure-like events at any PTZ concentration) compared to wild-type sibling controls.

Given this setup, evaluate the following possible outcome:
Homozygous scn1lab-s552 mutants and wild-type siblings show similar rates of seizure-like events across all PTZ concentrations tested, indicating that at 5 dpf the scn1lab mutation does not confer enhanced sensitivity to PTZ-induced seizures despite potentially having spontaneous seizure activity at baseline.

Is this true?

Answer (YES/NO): NO